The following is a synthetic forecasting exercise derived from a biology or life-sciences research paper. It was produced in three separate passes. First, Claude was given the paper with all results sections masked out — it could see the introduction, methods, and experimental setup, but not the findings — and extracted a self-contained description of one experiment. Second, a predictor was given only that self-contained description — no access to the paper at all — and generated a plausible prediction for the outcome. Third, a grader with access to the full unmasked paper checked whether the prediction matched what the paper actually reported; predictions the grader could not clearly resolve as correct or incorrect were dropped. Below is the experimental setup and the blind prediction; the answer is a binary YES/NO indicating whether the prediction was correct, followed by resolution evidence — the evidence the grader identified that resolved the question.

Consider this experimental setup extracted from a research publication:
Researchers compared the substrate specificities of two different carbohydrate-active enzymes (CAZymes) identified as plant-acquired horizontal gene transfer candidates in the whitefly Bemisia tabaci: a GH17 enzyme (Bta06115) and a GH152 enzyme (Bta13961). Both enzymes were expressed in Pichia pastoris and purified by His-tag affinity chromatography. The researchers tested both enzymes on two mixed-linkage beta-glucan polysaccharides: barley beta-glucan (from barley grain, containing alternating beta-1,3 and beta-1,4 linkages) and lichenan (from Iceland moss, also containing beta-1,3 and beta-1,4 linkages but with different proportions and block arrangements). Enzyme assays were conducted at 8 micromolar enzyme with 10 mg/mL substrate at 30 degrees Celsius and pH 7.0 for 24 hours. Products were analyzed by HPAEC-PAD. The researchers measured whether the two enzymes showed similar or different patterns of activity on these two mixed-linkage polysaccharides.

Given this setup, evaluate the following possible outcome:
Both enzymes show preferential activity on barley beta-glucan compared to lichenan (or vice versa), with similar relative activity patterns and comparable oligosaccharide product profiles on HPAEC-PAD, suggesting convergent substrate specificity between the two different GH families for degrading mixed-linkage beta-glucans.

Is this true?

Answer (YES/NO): NO